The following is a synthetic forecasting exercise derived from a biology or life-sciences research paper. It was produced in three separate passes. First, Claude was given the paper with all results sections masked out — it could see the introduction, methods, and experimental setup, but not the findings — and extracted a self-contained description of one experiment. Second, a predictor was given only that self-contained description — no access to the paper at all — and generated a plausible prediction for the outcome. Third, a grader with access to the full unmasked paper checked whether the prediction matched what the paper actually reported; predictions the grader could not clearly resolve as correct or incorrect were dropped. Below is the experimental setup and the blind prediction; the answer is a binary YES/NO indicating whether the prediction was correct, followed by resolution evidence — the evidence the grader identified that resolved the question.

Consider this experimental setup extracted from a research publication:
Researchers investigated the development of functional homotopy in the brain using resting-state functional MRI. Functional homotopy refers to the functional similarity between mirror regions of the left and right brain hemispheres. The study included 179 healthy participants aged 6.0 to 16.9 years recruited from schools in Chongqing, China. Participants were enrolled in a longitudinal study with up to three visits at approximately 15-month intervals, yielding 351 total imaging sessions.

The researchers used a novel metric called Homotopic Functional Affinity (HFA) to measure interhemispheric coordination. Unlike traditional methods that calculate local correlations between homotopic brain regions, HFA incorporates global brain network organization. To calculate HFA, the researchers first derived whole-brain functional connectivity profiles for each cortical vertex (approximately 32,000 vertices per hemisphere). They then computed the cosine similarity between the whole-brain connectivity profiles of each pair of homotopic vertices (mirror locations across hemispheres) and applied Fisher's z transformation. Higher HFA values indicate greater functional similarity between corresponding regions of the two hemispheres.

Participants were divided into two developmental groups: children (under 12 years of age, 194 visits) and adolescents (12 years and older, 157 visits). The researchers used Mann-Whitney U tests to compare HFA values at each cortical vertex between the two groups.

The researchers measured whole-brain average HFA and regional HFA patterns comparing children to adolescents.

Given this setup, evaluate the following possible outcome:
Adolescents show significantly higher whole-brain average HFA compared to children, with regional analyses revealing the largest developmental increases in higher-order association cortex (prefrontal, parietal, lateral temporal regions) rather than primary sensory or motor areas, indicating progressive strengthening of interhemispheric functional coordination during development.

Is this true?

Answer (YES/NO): NO